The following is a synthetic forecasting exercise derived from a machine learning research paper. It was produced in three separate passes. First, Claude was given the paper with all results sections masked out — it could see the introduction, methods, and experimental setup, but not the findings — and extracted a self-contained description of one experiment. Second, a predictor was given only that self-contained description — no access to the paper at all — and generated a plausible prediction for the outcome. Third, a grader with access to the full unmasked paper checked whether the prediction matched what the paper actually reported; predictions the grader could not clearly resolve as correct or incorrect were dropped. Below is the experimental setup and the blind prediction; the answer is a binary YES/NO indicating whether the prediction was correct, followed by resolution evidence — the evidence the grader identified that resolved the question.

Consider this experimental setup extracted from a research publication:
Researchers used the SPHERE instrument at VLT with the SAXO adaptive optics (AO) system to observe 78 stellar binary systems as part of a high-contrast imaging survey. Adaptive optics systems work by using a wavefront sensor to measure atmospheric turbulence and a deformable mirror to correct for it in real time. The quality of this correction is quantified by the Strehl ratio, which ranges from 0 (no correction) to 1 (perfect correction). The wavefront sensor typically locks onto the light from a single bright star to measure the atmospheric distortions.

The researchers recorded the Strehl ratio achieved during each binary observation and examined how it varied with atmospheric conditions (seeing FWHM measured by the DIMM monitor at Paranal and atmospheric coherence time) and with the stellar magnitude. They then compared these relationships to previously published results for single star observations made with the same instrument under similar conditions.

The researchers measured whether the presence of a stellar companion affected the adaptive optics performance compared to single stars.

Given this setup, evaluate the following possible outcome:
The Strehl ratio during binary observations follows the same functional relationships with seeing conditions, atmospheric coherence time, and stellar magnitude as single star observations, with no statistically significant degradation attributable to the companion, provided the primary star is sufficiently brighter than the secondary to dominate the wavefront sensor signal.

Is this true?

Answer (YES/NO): NO